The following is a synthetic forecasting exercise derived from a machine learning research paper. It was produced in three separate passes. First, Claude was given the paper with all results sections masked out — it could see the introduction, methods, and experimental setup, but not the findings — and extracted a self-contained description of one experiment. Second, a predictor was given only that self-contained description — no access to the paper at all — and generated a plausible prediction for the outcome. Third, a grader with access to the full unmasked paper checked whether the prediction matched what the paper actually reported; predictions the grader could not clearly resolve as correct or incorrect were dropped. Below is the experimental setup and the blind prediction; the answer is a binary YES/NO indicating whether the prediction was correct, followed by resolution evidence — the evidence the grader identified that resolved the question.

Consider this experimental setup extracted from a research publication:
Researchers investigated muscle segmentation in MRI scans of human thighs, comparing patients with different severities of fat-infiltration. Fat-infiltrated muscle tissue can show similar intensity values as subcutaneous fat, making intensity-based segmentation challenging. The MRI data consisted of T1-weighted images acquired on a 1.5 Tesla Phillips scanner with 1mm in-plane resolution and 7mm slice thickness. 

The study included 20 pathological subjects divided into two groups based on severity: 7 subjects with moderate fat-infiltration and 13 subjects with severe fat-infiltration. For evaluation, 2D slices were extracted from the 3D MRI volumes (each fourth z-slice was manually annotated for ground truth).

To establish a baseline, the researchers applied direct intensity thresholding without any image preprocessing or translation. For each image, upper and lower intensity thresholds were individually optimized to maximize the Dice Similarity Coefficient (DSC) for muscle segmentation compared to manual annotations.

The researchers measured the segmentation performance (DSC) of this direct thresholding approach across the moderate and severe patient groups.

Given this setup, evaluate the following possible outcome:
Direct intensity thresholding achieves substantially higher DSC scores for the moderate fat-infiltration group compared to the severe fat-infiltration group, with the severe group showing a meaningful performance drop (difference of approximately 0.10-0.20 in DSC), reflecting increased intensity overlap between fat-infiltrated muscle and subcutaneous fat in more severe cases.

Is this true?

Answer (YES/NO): YES